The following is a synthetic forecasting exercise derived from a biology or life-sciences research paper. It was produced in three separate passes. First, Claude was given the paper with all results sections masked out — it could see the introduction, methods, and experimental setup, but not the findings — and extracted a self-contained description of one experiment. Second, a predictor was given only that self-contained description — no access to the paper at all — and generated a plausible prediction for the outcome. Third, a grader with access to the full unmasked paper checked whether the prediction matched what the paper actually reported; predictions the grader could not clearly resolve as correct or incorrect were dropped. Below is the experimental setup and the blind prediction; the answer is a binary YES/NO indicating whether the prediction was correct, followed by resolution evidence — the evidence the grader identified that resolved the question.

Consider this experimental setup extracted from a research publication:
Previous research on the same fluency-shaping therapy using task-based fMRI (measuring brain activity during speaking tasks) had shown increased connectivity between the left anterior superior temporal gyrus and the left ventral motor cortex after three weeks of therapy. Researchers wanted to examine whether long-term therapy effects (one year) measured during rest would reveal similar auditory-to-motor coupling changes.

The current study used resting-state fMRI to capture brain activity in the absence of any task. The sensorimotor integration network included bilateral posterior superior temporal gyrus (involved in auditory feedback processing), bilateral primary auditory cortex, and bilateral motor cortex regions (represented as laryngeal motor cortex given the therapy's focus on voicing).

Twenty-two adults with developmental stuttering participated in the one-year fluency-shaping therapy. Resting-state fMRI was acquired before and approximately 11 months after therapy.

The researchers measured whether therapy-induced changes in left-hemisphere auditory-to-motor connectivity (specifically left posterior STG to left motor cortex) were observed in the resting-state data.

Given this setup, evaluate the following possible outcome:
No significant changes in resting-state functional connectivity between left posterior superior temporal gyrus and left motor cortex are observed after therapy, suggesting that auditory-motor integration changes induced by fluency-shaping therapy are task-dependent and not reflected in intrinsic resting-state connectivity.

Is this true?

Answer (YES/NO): YES